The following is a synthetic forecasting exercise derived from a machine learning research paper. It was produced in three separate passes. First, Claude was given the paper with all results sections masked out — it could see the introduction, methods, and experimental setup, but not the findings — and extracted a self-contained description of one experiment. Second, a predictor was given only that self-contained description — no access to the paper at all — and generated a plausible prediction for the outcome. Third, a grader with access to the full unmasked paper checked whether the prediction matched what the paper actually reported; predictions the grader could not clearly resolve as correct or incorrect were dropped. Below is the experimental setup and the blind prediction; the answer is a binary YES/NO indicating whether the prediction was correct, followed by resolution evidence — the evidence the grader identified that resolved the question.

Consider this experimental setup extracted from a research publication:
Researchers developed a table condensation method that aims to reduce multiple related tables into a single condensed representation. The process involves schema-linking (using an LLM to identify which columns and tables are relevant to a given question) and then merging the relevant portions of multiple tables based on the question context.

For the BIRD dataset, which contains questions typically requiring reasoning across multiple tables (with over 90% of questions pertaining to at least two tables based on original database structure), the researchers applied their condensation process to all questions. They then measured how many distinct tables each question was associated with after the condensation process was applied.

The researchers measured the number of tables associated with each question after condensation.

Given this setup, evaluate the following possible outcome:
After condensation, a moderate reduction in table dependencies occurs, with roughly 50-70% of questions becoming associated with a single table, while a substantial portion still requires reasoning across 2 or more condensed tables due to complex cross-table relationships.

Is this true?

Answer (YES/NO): NO